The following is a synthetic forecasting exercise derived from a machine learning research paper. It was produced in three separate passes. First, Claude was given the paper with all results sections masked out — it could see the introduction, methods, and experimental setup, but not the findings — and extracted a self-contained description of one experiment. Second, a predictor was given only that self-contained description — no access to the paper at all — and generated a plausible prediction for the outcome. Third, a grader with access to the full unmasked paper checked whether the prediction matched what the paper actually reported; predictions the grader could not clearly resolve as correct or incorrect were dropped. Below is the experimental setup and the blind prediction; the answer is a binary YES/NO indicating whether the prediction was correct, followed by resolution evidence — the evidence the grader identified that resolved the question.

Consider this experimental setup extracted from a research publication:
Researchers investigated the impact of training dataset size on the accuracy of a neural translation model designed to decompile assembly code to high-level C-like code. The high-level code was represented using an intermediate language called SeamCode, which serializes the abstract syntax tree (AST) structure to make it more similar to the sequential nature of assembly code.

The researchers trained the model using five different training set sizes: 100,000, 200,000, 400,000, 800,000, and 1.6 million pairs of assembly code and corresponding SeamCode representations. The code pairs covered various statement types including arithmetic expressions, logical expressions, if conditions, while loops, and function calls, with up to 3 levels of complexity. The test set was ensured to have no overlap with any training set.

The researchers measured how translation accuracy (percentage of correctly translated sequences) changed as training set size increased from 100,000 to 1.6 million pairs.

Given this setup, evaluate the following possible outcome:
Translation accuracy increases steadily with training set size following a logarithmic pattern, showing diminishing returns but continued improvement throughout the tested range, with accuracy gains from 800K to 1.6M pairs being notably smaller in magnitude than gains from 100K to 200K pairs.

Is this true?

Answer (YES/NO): NO